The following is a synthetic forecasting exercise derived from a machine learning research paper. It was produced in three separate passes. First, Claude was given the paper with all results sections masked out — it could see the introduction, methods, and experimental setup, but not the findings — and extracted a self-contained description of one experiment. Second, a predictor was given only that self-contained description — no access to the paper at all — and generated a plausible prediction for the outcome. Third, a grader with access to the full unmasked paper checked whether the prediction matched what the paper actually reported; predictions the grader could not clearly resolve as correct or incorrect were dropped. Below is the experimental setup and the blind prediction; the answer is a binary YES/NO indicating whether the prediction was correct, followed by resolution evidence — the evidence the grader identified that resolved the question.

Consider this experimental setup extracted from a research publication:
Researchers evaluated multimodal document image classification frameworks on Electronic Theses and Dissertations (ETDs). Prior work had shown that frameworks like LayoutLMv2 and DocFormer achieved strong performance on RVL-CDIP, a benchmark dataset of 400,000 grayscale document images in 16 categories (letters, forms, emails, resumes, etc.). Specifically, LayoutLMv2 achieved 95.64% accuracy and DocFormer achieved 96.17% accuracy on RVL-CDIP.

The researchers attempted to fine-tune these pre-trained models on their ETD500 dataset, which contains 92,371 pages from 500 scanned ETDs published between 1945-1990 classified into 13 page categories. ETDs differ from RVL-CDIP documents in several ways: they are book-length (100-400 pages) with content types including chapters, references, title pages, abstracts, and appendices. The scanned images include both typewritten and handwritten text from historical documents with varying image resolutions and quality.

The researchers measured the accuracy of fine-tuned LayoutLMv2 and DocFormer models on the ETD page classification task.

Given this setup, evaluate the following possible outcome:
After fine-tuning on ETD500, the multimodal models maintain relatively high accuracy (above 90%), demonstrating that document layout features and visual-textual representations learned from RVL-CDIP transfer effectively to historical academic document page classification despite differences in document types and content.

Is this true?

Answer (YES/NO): NO